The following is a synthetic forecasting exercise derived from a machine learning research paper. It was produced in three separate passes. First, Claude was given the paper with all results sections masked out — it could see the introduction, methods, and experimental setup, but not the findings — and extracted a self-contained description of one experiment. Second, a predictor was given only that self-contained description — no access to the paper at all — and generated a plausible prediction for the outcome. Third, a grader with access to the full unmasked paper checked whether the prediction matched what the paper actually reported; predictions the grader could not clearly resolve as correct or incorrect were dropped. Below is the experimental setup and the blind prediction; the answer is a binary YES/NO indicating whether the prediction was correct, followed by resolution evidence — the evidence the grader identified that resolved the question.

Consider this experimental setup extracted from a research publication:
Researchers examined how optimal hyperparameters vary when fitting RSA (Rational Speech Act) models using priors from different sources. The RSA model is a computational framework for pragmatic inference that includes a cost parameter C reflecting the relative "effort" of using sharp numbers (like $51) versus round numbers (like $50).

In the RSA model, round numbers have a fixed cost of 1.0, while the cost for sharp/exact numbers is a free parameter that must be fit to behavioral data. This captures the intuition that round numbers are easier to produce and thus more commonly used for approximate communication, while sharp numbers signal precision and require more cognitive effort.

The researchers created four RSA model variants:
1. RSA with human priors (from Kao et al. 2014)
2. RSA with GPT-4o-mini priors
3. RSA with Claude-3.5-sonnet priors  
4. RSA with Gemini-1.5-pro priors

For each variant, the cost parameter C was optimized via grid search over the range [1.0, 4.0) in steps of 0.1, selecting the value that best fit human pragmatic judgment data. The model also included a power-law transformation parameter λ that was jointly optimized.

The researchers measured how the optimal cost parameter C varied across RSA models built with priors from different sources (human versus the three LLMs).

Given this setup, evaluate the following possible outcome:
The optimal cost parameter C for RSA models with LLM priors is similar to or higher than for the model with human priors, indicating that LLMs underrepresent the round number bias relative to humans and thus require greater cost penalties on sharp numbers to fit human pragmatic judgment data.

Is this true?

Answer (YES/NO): NO